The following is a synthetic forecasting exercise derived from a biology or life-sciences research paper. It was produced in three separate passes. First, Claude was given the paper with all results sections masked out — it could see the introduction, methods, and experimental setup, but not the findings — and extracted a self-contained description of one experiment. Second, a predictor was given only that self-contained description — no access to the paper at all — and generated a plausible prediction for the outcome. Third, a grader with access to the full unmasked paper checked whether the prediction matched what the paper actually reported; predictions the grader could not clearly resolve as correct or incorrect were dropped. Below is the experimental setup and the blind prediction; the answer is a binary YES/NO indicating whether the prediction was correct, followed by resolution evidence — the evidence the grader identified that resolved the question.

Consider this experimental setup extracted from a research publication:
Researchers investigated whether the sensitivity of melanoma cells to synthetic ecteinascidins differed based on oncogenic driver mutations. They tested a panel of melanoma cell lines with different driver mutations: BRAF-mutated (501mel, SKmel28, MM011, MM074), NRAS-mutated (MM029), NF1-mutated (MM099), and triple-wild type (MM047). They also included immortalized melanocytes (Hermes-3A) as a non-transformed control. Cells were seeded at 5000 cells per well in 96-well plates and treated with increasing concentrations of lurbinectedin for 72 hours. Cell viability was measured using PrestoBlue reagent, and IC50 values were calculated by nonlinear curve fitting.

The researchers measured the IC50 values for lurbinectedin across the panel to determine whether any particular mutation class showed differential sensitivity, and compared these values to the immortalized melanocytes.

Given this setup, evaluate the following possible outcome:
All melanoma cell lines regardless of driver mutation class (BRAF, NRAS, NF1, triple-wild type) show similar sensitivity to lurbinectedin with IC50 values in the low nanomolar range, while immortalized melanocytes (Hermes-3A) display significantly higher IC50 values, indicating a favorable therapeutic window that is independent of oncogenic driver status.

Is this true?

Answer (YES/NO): YES